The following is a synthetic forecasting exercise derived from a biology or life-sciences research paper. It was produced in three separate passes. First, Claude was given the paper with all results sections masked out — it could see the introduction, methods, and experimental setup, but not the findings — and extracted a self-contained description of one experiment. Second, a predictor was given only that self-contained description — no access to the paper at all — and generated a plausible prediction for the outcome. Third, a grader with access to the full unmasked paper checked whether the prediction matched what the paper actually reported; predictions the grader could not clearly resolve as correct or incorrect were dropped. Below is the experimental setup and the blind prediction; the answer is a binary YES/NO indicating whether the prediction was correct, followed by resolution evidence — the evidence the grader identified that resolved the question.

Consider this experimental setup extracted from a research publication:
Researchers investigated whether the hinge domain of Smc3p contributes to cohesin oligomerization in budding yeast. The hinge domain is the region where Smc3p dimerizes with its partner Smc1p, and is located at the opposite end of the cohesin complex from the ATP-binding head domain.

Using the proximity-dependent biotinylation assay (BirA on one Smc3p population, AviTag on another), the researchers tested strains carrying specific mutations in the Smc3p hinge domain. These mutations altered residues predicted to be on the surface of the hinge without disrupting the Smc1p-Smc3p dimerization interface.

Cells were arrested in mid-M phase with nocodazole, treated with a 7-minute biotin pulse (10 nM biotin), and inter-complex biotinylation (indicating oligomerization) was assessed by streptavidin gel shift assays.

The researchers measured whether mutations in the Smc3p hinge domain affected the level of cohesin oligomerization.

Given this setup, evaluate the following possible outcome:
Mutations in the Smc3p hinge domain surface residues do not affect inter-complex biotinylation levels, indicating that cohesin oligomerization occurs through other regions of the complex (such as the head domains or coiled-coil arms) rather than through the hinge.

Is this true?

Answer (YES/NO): NO